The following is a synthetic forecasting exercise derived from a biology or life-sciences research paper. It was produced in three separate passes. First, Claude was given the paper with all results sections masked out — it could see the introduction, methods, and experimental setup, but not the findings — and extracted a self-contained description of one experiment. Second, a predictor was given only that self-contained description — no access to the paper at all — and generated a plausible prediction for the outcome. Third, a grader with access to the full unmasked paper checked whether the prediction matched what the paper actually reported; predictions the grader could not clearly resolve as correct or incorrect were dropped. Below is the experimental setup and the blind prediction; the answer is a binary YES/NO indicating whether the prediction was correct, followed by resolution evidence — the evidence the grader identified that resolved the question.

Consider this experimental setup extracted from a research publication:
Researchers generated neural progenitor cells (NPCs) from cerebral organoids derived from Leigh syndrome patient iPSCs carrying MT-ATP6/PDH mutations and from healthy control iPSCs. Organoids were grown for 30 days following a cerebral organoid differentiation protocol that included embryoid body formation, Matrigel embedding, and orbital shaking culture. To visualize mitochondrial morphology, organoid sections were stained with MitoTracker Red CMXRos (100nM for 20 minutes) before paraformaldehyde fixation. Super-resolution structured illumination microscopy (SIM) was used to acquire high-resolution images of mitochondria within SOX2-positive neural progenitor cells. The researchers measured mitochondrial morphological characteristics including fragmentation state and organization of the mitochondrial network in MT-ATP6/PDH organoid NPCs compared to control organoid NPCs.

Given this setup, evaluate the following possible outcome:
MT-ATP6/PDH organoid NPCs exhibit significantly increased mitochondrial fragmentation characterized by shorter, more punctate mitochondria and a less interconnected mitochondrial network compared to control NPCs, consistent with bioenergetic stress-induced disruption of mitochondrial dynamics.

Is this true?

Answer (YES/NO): YES